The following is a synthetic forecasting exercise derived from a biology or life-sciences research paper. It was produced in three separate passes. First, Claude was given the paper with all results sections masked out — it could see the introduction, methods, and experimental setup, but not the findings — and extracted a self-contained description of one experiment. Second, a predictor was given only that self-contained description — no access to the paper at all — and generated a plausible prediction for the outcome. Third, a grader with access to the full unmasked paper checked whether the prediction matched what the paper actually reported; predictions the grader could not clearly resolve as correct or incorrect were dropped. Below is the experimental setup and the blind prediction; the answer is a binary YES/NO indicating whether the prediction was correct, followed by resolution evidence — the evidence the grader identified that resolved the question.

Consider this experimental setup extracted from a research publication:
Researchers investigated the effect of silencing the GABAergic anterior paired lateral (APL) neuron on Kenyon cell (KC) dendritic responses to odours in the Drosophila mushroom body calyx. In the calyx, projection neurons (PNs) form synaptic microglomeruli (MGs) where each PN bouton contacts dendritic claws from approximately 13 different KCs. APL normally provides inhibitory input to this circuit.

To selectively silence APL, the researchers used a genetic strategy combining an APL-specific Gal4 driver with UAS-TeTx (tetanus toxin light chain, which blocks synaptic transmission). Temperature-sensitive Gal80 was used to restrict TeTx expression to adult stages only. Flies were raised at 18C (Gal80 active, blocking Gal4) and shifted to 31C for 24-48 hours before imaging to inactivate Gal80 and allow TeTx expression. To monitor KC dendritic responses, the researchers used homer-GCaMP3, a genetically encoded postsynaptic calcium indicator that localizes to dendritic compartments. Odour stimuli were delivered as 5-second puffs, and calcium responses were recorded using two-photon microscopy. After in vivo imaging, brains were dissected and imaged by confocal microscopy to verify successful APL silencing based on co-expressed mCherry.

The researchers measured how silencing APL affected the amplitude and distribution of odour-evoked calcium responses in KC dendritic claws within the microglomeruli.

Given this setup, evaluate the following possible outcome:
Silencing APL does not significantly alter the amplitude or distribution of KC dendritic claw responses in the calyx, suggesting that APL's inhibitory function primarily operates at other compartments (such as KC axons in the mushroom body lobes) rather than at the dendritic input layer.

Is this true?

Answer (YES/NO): NO